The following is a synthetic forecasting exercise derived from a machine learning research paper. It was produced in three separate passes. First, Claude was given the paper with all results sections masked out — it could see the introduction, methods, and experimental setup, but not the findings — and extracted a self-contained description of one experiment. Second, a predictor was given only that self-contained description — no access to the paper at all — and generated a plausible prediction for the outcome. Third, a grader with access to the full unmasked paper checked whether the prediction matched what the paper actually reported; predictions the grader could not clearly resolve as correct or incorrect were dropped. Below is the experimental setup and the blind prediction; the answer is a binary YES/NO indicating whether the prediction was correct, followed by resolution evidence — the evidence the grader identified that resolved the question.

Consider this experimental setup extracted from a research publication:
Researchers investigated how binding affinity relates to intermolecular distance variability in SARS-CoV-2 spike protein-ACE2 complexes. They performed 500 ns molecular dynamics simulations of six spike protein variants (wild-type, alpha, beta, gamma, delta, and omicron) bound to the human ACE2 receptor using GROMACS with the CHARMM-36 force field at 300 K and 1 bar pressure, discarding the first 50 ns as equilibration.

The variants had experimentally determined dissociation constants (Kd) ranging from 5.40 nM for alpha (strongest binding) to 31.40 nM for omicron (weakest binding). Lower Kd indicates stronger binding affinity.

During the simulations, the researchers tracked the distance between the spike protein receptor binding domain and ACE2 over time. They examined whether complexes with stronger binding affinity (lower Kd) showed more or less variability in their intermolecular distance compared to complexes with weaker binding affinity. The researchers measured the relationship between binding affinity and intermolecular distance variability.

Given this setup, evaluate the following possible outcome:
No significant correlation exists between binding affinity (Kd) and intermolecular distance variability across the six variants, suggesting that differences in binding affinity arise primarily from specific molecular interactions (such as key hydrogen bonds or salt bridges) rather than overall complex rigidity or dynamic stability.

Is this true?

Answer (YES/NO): NO